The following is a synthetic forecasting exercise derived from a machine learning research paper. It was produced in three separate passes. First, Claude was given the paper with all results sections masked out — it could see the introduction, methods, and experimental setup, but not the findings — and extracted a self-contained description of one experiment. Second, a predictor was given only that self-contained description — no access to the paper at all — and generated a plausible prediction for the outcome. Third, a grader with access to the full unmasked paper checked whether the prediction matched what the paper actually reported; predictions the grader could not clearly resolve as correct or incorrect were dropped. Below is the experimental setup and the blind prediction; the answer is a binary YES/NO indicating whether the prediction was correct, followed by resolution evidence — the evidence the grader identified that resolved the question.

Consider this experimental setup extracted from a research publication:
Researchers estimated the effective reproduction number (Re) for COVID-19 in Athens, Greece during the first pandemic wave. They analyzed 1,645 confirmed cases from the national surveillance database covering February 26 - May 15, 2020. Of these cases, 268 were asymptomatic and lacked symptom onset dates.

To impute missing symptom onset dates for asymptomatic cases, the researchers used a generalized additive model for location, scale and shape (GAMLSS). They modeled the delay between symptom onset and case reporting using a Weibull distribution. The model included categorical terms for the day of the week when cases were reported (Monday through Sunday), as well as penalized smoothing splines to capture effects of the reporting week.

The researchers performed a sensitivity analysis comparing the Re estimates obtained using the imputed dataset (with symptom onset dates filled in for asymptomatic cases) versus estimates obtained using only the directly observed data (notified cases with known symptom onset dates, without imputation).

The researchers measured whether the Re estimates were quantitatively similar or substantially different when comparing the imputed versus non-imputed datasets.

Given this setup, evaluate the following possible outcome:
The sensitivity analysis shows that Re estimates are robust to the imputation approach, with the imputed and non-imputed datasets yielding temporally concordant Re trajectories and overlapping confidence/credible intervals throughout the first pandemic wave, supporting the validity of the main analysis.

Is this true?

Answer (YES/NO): NO